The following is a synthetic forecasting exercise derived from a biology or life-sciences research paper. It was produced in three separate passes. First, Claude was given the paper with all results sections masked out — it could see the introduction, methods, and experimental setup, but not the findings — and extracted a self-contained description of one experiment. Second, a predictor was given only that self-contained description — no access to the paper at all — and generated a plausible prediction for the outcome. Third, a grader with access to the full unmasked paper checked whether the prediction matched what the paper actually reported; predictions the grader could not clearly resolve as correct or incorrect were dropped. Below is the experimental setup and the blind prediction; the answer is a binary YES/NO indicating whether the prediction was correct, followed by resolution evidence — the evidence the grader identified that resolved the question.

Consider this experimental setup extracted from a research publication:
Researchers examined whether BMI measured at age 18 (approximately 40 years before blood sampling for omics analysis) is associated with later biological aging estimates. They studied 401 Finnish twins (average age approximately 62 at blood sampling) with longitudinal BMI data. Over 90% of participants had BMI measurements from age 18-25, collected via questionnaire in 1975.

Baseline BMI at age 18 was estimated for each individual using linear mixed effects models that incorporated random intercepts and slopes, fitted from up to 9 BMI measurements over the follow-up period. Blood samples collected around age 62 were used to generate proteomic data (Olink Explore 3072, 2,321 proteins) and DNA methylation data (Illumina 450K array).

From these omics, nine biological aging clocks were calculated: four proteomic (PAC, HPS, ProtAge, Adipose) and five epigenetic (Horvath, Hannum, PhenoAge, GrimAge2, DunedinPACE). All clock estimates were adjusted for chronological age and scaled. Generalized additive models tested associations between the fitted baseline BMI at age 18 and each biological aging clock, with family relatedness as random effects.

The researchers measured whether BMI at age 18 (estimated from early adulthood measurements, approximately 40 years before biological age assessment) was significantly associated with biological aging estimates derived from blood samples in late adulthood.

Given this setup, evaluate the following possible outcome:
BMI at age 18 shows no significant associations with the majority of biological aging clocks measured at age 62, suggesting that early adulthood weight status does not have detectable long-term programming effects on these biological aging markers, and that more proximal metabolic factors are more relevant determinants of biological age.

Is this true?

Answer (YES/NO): NO